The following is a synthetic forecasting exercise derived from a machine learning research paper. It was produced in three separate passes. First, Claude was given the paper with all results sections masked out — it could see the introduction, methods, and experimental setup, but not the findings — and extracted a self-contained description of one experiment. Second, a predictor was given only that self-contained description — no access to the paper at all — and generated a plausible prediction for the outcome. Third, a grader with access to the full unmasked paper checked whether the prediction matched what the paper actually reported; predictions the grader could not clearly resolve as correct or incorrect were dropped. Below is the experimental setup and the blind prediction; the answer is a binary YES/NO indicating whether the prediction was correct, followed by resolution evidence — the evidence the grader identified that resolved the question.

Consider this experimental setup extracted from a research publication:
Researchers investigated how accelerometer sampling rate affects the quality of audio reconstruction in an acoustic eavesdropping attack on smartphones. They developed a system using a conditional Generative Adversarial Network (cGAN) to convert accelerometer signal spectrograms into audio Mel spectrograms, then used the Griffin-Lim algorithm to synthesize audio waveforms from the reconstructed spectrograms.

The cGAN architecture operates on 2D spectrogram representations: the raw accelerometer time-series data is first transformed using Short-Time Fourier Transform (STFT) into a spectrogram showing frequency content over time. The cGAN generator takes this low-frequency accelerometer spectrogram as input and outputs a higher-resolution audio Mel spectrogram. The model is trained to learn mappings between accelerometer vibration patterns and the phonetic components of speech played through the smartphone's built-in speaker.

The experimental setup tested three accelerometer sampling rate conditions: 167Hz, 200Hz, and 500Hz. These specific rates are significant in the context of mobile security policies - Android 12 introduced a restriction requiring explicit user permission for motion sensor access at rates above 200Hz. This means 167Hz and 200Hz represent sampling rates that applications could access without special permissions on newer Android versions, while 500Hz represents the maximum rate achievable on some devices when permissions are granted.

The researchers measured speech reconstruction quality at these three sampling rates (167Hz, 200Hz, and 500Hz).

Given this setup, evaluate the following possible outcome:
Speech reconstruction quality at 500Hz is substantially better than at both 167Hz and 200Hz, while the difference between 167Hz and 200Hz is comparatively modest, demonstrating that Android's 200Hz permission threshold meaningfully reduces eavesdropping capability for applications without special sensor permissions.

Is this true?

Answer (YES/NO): NO